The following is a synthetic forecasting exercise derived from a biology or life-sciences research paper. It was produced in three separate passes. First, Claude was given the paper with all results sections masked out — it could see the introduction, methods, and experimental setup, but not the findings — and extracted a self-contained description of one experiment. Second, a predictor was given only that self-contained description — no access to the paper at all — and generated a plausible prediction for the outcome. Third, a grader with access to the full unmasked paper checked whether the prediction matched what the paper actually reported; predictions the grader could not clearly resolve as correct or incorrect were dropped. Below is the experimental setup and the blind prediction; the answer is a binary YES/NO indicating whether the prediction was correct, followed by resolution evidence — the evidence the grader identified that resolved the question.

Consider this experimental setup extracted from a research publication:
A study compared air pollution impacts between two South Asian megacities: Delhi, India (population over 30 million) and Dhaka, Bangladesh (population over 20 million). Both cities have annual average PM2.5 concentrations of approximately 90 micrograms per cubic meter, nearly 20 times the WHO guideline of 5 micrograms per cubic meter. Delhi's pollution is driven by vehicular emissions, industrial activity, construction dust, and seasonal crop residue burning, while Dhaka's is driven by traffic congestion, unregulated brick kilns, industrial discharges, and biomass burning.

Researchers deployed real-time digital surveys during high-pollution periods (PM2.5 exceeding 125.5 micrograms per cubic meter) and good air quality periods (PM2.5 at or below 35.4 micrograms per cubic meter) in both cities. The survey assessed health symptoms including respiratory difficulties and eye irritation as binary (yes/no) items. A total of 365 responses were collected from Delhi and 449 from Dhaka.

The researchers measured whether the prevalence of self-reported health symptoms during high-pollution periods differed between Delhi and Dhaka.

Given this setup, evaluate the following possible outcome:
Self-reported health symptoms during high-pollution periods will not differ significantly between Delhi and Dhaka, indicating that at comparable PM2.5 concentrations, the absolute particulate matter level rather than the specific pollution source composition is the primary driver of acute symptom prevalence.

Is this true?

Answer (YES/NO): NO